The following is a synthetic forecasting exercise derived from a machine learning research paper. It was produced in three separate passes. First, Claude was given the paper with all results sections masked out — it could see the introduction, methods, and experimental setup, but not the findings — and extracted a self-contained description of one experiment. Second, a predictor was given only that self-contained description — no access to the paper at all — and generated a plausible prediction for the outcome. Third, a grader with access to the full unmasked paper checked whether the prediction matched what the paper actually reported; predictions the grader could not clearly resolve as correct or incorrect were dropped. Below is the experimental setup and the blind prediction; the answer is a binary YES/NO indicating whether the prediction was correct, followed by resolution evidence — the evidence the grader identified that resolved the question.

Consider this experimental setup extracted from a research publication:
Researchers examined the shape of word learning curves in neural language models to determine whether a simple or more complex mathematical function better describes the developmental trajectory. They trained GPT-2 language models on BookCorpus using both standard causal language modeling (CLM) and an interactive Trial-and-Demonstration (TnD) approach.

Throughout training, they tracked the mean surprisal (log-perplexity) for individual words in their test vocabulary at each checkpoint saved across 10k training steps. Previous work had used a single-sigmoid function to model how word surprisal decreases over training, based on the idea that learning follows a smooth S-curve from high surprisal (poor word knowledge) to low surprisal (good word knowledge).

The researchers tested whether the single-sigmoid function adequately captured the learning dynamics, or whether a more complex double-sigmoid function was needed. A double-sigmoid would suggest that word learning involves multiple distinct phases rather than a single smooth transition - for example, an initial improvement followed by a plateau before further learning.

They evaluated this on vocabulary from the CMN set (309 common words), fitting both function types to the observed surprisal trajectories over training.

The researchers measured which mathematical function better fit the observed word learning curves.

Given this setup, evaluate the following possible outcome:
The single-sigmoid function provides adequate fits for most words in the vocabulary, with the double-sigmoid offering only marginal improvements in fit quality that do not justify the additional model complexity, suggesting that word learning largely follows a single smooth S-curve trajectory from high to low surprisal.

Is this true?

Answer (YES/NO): NO